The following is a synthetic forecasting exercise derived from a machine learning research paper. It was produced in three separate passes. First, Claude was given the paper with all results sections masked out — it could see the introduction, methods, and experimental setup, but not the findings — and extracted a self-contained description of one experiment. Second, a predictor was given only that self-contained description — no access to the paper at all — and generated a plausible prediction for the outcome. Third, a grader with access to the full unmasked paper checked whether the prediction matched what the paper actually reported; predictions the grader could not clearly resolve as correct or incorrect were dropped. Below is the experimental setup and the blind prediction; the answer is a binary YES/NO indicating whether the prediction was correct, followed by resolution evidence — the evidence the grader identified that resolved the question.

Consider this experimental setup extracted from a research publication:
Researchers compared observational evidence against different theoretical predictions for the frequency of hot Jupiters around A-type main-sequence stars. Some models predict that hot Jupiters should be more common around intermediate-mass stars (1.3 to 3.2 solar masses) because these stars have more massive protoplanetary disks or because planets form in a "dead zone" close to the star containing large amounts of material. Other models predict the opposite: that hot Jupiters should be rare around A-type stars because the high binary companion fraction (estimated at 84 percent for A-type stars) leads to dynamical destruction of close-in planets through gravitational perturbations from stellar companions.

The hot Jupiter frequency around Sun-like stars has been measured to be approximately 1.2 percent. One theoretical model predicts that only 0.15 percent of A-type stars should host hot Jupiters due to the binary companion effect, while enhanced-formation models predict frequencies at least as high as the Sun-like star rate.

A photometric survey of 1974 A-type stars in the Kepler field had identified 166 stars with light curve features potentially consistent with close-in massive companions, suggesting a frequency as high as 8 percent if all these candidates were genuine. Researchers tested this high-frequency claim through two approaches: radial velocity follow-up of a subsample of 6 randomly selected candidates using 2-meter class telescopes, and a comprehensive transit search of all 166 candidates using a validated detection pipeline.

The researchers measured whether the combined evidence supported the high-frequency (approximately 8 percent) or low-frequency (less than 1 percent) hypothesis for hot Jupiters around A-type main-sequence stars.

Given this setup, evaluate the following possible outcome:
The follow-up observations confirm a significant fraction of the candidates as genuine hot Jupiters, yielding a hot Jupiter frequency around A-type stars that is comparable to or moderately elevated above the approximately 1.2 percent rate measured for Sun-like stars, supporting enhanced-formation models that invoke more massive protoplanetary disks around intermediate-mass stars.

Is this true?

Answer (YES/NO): NO